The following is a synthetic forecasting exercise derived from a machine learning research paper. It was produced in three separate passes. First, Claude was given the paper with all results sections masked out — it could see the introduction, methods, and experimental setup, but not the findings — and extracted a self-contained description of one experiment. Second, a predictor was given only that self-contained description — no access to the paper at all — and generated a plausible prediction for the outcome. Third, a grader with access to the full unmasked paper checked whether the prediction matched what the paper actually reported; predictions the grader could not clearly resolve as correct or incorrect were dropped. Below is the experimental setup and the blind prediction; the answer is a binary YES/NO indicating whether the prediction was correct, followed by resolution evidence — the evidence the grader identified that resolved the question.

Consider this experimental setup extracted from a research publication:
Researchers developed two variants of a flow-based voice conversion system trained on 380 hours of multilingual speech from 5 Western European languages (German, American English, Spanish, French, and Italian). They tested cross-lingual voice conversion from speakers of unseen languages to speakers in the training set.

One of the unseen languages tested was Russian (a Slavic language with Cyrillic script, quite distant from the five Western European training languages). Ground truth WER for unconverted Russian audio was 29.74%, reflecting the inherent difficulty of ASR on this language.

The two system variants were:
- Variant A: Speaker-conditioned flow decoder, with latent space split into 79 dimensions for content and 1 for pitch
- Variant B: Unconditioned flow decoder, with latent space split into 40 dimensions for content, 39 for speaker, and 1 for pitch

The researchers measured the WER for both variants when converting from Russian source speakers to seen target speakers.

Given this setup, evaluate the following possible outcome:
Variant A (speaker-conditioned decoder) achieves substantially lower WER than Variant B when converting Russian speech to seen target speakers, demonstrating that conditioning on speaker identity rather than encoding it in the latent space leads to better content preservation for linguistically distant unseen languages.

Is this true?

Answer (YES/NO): NO